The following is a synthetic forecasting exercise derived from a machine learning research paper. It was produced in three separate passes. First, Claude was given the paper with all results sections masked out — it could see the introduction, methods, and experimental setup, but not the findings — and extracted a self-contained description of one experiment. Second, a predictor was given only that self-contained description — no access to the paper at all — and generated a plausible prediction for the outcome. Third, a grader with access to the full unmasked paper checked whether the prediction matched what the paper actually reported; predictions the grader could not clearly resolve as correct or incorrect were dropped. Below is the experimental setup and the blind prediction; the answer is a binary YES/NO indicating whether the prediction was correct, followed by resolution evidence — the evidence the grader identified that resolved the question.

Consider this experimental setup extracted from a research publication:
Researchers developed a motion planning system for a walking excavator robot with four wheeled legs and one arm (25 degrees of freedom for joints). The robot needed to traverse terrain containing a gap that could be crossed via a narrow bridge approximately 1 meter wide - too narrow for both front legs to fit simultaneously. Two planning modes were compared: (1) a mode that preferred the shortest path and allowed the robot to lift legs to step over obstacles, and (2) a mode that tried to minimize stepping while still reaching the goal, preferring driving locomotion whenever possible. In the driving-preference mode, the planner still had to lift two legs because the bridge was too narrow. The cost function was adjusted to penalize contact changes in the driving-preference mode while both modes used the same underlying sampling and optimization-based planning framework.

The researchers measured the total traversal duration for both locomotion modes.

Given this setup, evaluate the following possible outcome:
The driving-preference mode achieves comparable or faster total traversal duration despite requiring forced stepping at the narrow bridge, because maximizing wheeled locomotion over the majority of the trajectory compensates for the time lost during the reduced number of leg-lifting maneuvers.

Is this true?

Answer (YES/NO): NO